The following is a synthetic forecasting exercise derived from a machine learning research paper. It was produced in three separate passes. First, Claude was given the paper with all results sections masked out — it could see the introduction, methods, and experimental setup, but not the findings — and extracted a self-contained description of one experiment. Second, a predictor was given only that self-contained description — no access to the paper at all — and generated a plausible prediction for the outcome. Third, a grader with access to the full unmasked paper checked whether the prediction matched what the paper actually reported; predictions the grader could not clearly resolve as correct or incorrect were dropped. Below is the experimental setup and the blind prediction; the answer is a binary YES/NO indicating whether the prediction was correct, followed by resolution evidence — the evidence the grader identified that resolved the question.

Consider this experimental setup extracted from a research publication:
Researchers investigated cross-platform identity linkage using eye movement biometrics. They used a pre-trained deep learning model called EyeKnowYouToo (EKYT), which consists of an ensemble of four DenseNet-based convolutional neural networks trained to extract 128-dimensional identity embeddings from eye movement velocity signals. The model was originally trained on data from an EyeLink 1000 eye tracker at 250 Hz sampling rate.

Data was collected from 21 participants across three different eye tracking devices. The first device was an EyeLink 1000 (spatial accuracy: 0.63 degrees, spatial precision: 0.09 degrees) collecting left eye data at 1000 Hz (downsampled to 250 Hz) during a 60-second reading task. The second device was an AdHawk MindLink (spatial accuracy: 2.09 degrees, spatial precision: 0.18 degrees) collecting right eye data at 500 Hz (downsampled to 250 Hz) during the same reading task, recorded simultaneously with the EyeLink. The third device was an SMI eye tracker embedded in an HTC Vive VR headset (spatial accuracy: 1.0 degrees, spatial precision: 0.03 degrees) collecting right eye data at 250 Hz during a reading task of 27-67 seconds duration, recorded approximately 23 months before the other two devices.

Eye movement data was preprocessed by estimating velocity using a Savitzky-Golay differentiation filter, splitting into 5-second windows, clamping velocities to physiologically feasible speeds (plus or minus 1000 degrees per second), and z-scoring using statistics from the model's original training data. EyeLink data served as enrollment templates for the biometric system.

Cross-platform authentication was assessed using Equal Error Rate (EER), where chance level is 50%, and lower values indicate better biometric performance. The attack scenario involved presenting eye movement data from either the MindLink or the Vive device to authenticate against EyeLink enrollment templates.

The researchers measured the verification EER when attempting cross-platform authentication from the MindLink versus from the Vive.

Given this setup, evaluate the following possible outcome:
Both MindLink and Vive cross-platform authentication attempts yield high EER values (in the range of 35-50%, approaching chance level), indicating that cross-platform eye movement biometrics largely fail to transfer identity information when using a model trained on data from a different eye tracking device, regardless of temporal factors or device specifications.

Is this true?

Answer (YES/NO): NO